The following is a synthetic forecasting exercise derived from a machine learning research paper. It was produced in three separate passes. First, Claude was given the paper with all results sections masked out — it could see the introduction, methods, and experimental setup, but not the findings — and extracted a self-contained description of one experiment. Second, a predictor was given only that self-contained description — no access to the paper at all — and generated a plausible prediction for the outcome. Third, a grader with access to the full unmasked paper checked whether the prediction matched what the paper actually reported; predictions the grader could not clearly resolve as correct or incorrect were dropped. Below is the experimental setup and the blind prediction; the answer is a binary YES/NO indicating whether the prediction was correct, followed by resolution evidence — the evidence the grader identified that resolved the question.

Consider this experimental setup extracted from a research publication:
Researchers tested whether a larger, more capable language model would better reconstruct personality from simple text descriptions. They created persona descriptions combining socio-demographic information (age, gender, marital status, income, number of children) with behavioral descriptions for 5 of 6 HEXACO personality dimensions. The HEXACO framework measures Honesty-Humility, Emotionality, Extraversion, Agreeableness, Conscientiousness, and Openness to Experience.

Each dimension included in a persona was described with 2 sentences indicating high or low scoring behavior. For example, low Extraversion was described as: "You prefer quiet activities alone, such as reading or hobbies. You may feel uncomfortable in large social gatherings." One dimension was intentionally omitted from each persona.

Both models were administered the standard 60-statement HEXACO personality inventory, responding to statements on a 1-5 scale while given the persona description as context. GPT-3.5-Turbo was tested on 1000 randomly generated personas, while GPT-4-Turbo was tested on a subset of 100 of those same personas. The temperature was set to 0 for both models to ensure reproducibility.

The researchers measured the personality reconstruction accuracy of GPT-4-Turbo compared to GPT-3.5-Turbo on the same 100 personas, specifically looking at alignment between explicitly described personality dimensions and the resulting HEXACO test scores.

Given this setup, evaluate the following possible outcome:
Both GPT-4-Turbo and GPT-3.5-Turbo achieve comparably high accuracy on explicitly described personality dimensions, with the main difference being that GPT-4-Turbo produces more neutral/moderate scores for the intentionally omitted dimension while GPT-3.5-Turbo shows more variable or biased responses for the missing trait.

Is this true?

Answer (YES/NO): NO